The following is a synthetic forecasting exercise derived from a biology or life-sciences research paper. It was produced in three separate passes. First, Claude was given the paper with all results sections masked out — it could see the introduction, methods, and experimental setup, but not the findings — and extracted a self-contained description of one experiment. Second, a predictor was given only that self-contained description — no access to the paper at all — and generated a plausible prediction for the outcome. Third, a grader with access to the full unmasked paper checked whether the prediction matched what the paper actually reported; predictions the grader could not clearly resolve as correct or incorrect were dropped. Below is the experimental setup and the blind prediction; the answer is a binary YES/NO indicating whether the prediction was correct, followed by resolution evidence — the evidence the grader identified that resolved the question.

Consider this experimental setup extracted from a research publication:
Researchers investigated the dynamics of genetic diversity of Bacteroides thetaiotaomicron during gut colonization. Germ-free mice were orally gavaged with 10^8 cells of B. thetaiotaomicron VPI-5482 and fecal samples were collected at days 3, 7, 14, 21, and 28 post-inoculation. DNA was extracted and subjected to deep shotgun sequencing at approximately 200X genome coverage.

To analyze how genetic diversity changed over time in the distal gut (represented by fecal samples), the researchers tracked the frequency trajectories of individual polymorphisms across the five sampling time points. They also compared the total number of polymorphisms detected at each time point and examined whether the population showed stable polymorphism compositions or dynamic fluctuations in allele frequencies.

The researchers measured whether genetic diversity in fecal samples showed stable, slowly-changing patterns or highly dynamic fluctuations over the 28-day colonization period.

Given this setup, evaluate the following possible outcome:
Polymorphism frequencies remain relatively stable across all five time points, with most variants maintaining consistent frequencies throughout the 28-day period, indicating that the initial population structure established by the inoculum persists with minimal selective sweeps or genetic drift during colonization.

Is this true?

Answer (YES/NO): NO